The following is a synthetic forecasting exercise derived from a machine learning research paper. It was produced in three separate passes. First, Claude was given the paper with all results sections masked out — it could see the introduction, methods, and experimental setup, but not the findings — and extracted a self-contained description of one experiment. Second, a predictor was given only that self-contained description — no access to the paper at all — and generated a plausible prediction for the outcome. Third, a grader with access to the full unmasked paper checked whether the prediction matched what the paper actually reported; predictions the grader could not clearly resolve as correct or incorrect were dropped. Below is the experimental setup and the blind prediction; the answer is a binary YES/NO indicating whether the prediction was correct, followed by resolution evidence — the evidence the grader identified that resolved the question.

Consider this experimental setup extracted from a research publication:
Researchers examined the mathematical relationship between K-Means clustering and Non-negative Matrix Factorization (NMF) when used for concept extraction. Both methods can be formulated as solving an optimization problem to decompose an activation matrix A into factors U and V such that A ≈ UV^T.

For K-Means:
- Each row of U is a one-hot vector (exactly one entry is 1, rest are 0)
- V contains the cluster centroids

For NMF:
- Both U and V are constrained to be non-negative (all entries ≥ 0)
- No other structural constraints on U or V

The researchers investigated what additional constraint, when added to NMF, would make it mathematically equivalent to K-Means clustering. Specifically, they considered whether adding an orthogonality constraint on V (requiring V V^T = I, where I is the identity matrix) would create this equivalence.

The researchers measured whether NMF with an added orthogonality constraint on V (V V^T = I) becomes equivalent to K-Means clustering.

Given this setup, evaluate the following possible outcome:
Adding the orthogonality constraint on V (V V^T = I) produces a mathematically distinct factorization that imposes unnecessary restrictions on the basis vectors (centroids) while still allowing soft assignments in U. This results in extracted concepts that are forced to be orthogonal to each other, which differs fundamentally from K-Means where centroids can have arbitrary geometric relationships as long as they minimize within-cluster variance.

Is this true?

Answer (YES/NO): NO